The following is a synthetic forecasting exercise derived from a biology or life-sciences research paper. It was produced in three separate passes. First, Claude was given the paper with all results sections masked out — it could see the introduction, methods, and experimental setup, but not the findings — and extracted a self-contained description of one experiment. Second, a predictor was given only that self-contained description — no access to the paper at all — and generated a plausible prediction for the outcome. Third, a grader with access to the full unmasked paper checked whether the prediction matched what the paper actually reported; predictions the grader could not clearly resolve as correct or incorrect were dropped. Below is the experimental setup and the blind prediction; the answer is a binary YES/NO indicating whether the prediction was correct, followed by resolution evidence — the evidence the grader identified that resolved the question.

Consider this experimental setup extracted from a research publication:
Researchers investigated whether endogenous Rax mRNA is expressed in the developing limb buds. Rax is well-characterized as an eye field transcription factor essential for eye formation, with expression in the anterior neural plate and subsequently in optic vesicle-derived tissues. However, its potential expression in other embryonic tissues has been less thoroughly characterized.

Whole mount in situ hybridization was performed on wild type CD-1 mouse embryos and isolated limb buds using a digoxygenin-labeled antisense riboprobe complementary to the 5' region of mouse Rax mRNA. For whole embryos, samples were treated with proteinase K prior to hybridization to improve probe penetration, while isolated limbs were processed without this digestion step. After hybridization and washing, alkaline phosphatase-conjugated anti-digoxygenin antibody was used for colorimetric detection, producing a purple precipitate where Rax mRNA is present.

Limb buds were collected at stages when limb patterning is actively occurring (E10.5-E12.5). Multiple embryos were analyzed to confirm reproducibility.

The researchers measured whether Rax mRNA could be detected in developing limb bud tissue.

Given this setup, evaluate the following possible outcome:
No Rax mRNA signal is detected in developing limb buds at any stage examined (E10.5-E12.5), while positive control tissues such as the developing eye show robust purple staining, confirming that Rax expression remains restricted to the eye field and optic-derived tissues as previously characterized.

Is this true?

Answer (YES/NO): YES